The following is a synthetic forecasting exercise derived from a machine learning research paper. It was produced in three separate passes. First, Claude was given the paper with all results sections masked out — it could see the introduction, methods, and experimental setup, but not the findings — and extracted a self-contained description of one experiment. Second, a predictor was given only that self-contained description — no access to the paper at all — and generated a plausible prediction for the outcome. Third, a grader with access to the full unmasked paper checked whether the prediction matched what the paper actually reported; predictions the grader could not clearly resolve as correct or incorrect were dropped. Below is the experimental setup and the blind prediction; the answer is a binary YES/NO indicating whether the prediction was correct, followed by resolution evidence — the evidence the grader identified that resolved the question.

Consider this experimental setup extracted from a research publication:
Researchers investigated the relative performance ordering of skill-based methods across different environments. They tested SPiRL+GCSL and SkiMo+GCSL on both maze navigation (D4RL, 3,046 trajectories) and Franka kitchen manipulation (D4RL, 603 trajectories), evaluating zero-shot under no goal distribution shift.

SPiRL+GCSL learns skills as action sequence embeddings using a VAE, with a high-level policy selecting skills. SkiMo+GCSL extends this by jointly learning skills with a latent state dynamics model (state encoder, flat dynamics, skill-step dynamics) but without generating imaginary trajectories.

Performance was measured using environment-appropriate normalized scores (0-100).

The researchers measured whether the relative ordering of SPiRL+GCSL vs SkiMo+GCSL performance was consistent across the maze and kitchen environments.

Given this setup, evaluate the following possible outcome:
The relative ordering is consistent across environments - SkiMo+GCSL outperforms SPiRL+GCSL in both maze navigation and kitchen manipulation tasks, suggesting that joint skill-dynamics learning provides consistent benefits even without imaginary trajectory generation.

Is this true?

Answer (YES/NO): YES